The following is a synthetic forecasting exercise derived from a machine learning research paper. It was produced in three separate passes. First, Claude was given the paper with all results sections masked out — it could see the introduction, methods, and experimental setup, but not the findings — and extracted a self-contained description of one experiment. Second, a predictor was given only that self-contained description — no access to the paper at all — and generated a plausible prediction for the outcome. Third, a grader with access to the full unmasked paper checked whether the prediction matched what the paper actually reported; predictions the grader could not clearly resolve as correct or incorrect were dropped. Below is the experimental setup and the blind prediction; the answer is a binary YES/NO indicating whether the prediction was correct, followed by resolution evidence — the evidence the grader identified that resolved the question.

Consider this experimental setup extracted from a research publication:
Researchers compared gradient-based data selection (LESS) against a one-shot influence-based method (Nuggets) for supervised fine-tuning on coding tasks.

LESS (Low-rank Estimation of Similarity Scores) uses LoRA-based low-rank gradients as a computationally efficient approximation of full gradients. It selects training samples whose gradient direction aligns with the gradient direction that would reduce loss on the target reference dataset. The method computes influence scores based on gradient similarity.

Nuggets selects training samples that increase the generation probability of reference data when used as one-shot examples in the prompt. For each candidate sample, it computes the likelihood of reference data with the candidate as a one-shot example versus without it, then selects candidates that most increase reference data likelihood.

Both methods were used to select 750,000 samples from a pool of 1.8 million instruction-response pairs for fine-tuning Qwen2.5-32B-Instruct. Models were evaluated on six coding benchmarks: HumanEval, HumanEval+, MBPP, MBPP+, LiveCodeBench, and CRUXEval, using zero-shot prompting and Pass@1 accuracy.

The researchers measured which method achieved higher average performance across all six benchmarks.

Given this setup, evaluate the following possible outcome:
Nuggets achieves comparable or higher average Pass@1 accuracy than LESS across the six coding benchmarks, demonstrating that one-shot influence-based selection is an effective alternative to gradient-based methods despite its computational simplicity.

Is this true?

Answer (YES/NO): NO